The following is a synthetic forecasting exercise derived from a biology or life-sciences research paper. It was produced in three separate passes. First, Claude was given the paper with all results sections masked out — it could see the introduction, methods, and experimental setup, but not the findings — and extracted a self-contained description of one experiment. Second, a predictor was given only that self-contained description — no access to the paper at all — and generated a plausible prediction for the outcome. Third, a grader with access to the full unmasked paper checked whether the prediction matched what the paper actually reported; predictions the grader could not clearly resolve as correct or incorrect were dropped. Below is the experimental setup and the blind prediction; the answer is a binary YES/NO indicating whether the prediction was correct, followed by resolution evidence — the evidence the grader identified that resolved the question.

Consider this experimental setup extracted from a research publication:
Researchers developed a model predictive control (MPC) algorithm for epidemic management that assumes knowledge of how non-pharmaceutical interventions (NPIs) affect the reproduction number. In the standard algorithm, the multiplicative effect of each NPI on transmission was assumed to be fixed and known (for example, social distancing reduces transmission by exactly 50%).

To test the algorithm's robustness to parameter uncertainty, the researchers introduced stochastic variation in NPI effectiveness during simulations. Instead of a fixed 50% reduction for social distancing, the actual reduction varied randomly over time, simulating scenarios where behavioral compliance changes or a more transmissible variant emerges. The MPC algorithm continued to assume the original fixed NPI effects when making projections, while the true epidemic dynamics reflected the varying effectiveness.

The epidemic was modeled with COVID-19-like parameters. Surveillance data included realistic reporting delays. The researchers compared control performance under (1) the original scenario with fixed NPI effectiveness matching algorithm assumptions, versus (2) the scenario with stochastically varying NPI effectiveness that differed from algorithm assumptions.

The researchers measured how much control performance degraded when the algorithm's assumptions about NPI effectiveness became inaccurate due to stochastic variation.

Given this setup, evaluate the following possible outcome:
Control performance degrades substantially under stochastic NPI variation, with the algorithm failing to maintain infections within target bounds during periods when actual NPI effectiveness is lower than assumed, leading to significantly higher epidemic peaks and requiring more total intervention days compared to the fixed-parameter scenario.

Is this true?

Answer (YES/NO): NO